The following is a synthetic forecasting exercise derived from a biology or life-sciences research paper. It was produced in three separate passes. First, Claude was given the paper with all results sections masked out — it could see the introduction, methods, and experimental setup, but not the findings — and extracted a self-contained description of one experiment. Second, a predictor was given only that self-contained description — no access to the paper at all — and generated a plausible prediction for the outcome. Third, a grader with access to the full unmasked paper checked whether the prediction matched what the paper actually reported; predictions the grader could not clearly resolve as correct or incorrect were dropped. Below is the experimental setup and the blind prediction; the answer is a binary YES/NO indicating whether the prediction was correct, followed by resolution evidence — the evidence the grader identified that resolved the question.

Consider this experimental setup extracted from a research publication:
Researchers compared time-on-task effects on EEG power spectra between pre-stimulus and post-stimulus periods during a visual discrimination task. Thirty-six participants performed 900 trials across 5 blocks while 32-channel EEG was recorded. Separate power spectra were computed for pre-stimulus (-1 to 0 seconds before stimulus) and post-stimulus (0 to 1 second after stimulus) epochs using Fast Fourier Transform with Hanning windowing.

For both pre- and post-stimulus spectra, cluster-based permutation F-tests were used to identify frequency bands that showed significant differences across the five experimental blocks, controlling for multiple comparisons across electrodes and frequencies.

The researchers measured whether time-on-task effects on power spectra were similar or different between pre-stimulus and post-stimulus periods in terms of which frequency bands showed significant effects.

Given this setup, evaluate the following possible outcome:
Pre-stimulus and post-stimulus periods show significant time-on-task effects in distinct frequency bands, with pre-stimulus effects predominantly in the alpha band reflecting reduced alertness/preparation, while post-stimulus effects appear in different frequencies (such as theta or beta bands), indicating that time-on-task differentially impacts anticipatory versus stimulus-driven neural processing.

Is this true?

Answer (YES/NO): NO